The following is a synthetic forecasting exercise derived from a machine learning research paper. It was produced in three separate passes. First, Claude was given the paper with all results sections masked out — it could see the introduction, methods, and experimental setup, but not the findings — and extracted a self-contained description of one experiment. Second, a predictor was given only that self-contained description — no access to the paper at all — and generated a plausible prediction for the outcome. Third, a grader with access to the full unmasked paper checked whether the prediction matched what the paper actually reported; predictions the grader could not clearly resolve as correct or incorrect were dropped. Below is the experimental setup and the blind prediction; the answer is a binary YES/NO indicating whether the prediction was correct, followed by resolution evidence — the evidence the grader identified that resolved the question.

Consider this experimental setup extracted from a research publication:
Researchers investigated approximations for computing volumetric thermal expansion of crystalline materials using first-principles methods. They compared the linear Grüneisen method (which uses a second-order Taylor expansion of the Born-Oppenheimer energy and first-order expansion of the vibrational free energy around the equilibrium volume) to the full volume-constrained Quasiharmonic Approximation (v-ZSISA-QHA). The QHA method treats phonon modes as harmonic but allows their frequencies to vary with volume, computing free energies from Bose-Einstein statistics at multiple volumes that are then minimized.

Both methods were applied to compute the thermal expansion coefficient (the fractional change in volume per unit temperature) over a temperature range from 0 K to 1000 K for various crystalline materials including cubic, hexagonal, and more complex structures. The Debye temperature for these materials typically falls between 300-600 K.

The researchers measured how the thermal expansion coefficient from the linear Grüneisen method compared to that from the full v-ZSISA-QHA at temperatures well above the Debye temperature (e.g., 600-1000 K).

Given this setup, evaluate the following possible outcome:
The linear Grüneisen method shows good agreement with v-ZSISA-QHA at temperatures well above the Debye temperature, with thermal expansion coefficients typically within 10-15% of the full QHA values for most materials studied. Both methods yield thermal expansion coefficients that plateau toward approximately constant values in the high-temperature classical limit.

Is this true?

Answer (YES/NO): NO